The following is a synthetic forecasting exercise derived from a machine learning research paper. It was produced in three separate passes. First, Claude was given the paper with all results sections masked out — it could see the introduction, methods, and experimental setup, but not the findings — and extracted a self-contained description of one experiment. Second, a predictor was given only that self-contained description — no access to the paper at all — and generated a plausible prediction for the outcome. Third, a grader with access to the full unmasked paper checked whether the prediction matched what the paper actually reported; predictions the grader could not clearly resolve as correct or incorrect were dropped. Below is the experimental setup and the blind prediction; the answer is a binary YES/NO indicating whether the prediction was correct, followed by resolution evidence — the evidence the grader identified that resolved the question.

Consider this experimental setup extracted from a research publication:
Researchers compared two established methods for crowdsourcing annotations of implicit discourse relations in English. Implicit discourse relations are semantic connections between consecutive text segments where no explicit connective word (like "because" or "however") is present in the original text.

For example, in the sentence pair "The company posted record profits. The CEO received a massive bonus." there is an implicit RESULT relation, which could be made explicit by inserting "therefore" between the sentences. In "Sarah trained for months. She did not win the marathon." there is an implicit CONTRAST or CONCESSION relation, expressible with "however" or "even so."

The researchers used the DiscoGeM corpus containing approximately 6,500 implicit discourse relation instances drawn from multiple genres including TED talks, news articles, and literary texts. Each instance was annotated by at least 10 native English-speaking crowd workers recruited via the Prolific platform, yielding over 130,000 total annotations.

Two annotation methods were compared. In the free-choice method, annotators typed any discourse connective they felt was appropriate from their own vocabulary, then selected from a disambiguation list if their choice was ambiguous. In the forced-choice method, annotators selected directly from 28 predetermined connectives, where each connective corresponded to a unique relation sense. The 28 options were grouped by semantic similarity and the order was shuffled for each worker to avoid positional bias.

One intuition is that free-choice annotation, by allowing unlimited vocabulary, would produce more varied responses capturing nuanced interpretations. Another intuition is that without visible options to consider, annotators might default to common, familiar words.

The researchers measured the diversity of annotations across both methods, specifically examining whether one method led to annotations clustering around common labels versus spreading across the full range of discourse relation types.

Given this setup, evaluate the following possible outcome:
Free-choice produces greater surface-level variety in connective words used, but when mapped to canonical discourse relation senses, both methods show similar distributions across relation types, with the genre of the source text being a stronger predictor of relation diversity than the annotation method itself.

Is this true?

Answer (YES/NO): NO